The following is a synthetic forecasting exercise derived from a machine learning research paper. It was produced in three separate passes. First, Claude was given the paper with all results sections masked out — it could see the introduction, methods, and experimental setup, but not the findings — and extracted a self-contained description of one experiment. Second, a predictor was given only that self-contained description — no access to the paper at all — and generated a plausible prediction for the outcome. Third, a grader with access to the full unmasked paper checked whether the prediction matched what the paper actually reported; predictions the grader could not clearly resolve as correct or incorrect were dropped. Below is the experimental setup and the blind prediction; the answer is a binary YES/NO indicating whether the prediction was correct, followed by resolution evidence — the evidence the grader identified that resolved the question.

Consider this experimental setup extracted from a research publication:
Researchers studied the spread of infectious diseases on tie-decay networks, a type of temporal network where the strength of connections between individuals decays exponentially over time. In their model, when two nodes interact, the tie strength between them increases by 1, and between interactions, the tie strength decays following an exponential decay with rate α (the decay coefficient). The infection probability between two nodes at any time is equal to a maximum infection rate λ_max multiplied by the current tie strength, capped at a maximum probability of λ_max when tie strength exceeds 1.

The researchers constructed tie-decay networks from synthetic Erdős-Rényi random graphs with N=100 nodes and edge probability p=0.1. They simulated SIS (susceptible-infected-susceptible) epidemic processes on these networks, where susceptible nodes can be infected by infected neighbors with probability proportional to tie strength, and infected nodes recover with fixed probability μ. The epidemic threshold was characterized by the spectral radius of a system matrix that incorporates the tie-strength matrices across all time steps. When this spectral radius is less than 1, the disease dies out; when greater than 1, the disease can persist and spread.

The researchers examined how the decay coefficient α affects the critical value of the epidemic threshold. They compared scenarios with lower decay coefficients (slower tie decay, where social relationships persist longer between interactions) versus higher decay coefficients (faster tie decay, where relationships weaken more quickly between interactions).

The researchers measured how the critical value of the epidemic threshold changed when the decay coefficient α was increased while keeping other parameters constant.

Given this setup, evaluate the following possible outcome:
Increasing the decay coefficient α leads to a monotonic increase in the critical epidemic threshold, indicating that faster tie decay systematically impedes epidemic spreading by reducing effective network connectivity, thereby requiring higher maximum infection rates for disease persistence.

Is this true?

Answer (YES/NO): NO